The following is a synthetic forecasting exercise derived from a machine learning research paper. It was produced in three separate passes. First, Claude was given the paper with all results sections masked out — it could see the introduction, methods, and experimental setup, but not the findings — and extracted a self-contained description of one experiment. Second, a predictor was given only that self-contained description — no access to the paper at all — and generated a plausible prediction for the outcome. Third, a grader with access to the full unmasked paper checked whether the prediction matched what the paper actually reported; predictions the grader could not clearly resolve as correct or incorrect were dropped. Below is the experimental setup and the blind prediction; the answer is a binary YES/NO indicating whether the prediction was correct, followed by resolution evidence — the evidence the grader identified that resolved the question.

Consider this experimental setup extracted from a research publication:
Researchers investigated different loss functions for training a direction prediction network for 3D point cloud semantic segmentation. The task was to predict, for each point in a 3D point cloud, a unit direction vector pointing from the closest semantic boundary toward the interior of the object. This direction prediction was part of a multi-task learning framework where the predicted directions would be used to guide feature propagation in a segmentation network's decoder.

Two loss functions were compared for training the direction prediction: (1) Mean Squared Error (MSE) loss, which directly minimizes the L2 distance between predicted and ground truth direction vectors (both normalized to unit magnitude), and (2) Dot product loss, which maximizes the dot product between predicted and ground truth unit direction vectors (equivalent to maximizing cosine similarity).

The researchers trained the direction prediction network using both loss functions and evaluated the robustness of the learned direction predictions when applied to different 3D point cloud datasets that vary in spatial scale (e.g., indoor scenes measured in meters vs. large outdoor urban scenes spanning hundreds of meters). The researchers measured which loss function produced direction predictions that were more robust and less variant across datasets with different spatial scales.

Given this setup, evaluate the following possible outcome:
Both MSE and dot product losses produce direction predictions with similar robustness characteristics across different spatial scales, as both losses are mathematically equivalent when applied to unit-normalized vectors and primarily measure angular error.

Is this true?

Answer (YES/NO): NO